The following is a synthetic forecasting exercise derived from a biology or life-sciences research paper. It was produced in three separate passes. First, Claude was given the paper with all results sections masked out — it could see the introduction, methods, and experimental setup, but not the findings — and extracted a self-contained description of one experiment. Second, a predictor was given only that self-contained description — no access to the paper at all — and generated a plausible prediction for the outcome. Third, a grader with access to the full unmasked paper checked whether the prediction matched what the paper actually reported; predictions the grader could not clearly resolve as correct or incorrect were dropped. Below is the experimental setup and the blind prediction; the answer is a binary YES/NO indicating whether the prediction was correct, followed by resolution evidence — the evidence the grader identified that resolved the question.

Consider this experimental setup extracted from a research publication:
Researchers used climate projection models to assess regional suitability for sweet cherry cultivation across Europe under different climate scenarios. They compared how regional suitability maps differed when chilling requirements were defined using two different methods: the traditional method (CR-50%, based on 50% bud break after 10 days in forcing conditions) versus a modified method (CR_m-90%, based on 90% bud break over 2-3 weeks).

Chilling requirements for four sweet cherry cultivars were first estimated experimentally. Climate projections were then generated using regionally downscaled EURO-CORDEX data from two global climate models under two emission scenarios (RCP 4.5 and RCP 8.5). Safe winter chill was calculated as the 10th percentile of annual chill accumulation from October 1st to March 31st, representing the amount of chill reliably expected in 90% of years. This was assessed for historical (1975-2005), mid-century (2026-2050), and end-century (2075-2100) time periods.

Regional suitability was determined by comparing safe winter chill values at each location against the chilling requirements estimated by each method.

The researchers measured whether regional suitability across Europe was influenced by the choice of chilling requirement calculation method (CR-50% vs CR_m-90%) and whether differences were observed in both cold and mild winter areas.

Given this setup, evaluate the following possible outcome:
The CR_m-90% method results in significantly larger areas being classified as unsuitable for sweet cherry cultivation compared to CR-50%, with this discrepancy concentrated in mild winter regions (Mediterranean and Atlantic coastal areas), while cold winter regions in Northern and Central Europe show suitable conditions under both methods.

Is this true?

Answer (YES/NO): NO